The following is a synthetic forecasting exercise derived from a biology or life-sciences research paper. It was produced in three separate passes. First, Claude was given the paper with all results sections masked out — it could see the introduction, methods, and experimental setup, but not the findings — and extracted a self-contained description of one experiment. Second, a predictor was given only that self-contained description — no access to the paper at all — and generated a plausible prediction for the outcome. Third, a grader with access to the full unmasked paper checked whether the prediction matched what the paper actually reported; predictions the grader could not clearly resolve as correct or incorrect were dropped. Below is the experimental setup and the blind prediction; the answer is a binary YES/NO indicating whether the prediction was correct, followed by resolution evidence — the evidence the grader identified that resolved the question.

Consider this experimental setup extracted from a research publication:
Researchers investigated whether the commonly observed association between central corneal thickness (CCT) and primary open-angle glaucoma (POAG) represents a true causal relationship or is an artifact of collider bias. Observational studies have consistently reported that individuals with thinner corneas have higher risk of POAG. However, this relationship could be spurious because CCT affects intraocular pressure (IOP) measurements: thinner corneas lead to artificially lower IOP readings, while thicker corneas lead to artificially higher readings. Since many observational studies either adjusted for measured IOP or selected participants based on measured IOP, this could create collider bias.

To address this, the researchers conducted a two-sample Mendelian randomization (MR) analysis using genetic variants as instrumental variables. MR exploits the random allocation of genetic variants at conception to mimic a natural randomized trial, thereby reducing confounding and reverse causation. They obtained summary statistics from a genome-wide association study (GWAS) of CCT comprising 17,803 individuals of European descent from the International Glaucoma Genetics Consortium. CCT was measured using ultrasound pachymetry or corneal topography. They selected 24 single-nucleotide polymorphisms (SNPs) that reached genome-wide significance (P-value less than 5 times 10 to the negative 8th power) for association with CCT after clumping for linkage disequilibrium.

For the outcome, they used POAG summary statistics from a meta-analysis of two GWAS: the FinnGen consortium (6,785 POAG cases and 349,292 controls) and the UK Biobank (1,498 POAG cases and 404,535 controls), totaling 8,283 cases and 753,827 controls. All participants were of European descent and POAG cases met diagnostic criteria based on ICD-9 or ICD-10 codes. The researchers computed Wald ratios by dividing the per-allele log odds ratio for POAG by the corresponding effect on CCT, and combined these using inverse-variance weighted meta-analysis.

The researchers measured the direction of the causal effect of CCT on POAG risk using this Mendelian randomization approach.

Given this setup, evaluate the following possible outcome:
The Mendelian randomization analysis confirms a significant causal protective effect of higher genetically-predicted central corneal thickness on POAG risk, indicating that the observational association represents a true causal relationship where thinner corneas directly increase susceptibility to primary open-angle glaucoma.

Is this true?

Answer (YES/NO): NO